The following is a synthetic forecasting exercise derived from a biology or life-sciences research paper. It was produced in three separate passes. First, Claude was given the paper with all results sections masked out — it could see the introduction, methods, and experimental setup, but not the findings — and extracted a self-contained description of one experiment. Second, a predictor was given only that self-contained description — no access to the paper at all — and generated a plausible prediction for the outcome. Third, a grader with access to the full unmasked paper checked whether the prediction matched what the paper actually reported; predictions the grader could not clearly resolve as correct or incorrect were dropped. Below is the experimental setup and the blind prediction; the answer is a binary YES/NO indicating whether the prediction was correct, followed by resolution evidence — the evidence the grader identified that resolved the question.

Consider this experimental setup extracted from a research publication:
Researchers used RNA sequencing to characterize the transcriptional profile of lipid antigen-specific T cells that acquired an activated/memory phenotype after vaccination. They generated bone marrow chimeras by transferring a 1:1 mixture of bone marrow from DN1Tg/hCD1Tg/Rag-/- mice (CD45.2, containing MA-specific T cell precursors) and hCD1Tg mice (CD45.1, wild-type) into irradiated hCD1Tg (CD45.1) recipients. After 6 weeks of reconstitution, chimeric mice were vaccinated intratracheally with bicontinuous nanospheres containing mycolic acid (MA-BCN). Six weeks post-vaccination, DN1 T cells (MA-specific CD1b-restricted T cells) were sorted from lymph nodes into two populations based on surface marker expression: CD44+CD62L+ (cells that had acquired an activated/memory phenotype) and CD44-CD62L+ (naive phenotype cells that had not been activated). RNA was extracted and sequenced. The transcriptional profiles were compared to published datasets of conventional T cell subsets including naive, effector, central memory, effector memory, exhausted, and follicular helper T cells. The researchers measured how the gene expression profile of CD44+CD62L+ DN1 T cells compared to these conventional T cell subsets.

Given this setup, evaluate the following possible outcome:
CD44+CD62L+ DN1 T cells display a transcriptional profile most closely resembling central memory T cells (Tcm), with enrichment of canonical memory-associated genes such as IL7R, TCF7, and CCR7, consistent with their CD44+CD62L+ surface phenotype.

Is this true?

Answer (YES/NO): NO